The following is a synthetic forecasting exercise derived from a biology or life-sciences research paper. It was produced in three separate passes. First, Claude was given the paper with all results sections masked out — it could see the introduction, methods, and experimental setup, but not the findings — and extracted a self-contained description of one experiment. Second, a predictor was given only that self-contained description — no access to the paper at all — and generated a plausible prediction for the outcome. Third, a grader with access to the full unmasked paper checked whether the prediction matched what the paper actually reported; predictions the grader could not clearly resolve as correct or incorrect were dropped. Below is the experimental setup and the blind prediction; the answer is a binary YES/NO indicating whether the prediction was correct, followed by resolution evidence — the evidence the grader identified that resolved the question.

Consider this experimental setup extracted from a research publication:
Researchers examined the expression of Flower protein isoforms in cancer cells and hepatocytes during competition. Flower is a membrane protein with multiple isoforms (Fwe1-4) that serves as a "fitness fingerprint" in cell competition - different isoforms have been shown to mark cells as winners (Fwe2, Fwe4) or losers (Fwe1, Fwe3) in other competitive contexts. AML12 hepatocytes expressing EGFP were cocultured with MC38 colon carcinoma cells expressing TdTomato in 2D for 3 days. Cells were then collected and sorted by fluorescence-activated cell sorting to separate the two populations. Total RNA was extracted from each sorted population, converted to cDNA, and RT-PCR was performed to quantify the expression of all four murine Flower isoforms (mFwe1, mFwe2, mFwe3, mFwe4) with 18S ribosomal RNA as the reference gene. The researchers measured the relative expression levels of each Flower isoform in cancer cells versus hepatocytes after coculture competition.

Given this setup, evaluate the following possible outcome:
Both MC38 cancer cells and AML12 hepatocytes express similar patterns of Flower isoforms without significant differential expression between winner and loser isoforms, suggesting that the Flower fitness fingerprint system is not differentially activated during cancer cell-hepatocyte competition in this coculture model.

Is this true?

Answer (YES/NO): YES